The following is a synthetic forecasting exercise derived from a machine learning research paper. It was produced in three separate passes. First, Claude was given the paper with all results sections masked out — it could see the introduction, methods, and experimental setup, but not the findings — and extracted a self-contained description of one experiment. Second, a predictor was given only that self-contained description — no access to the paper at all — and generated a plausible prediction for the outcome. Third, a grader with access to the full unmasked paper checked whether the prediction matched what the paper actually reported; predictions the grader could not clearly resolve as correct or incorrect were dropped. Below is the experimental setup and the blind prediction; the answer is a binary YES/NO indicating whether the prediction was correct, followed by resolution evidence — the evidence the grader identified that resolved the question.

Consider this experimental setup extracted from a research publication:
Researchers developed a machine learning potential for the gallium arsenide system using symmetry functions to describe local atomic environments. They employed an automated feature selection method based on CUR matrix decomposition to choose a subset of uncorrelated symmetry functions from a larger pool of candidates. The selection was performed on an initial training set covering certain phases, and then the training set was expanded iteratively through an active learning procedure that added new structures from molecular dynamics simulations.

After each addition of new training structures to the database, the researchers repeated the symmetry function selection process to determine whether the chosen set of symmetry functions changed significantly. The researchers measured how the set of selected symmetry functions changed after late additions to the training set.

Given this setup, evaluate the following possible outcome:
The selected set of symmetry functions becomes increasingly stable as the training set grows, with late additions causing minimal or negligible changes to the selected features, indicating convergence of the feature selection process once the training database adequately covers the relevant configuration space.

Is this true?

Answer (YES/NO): YES